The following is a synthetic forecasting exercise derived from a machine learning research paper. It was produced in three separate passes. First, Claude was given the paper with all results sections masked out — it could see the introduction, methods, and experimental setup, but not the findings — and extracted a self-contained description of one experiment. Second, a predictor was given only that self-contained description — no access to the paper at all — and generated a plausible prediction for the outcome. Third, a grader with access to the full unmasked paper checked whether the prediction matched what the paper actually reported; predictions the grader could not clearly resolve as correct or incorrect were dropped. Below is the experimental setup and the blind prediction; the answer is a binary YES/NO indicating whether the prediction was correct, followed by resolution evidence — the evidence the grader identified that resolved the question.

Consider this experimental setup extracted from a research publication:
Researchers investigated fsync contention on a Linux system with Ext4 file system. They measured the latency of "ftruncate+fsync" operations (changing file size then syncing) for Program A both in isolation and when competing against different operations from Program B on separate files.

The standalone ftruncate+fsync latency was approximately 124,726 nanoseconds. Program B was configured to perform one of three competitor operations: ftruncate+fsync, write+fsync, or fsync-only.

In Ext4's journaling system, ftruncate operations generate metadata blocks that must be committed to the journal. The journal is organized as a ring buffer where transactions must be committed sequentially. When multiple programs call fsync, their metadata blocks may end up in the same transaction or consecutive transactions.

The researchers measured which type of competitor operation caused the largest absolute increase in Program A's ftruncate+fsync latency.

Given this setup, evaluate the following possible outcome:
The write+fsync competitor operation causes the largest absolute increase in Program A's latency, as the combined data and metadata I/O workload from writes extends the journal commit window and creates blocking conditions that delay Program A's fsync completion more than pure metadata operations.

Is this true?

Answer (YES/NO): NO